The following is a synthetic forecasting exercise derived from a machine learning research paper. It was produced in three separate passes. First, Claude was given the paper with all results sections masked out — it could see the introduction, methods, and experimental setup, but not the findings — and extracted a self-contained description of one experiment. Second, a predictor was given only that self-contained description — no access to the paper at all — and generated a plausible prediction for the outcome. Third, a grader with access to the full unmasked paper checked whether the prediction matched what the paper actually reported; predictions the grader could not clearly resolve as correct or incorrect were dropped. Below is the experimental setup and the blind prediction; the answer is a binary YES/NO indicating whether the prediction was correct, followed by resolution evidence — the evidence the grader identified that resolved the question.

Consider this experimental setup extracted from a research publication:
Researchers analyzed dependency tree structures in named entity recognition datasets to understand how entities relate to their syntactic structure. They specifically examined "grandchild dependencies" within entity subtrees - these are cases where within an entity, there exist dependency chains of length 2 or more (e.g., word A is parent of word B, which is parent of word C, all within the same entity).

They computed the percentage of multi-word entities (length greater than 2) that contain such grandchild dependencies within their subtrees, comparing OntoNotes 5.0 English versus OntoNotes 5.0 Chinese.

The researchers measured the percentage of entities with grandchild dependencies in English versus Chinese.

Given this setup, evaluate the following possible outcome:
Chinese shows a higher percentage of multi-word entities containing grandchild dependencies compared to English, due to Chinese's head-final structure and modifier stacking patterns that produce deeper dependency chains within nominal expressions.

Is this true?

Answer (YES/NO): YES